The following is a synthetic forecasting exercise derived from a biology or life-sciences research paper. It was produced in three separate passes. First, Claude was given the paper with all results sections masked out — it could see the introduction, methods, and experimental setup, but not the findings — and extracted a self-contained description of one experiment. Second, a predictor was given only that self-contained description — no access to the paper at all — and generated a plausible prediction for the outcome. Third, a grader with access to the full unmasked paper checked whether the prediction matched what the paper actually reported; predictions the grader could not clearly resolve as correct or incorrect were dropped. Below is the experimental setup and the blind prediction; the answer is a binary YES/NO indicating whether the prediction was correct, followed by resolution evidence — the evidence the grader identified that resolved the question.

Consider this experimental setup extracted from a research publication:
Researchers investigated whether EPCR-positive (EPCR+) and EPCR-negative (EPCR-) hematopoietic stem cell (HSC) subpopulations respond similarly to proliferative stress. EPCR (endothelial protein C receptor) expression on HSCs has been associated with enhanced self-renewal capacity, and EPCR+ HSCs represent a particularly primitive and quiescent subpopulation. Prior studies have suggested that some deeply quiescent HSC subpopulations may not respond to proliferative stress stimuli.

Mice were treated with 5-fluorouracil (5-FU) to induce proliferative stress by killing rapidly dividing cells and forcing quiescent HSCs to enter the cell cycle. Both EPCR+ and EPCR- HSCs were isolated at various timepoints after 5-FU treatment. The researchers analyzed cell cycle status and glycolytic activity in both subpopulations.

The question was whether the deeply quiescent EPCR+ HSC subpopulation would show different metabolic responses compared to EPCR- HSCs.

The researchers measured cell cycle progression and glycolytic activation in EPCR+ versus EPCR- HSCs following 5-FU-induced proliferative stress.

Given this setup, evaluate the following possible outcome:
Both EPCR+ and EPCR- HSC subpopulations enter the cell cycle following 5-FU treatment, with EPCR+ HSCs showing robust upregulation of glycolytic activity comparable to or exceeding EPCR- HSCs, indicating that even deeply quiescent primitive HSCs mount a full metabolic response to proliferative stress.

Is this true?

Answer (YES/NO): YES